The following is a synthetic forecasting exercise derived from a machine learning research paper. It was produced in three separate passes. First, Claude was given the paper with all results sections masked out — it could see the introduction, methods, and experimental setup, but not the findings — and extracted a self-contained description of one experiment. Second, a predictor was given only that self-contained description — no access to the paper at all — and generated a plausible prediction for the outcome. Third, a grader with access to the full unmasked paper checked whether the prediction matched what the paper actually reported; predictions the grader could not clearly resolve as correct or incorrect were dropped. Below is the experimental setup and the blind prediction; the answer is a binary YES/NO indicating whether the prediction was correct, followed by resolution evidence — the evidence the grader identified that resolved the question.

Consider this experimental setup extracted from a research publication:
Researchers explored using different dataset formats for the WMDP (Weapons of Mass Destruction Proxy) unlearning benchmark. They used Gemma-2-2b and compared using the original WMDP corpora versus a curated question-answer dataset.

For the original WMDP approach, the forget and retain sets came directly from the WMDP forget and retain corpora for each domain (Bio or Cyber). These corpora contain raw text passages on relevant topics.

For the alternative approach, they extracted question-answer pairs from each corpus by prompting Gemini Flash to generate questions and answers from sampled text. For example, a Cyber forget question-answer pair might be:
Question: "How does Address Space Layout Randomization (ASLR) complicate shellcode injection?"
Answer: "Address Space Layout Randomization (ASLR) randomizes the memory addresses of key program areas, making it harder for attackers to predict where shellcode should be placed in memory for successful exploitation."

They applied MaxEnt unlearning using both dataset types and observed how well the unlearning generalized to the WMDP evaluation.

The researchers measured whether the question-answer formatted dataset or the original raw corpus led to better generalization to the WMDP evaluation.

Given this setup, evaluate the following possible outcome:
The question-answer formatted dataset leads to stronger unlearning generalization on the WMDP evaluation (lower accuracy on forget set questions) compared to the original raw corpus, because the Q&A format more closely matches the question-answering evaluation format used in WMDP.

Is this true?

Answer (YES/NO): NO